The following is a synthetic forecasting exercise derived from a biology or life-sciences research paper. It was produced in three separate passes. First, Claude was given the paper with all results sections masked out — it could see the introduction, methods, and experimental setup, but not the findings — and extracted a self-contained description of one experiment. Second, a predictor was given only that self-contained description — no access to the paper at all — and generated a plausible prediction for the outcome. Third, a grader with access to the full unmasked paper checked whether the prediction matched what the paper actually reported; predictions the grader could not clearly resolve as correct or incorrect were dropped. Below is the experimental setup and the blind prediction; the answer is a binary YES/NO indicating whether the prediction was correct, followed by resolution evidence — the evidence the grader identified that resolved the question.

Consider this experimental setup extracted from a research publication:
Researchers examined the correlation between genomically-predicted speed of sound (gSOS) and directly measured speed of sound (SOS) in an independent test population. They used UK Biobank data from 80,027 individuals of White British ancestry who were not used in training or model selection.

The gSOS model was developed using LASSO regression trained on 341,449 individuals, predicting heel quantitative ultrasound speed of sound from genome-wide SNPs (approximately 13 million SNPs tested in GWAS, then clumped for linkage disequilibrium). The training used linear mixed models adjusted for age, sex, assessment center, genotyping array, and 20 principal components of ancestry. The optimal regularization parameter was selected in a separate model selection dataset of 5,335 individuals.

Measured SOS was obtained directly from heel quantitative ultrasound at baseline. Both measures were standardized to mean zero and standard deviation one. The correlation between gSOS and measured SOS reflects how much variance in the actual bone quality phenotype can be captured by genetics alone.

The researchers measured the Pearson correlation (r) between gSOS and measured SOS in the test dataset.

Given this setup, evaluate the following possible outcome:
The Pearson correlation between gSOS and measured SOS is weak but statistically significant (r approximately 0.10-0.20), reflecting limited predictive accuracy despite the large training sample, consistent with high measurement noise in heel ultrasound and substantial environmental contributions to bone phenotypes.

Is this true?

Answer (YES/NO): NO